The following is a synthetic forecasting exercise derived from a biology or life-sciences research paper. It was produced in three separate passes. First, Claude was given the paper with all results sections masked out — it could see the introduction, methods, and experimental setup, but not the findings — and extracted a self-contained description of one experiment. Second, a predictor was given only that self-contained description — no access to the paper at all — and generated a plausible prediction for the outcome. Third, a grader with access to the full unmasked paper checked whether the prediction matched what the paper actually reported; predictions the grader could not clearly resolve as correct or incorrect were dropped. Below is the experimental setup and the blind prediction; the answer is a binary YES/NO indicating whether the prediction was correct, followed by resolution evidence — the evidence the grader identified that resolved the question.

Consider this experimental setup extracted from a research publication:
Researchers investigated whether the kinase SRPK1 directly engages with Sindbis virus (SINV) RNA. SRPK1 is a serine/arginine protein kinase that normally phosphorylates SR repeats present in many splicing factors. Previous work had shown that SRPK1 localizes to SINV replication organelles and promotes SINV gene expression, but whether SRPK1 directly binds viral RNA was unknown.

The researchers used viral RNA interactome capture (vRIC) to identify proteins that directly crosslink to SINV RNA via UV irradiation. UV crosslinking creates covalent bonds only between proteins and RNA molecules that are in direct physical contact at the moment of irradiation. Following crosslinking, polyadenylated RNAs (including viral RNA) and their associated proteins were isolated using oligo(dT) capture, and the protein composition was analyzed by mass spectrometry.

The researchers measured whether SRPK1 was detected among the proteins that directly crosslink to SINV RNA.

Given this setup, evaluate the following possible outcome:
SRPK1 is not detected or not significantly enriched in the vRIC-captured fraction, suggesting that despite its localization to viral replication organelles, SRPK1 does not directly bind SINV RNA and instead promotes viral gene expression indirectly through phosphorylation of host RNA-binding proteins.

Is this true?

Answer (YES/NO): NO